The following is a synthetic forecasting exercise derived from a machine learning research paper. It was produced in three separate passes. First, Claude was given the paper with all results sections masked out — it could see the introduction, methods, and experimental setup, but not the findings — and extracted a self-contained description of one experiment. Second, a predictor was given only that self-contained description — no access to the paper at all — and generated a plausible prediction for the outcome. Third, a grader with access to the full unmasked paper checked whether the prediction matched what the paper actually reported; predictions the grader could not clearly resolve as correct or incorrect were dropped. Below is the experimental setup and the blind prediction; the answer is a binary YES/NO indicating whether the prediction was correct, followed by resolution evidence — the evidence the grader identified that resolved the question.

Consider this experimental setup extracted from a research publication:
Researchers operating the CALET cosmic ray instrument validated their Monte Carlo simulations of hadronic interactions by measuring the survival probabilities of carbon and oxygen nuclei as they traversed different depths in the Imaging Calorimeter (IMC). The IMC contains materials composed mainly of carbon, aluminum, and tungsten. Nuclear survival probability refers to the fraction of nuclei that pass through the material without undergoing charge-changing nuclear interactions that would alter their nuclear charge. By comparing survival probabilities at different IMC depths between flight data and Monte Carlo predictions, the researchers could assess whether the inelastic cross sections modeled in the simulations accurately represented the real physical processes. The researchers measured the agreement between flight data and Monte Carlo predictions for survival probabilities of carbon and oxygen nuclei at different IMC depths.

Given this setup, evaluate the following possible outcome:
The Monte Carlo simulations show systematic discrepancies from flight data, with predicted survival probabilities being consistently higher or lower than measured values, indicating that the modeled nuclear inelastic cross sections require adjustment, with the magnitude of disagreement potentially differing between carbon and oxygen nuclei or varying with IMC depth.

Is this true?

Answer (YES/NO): NO